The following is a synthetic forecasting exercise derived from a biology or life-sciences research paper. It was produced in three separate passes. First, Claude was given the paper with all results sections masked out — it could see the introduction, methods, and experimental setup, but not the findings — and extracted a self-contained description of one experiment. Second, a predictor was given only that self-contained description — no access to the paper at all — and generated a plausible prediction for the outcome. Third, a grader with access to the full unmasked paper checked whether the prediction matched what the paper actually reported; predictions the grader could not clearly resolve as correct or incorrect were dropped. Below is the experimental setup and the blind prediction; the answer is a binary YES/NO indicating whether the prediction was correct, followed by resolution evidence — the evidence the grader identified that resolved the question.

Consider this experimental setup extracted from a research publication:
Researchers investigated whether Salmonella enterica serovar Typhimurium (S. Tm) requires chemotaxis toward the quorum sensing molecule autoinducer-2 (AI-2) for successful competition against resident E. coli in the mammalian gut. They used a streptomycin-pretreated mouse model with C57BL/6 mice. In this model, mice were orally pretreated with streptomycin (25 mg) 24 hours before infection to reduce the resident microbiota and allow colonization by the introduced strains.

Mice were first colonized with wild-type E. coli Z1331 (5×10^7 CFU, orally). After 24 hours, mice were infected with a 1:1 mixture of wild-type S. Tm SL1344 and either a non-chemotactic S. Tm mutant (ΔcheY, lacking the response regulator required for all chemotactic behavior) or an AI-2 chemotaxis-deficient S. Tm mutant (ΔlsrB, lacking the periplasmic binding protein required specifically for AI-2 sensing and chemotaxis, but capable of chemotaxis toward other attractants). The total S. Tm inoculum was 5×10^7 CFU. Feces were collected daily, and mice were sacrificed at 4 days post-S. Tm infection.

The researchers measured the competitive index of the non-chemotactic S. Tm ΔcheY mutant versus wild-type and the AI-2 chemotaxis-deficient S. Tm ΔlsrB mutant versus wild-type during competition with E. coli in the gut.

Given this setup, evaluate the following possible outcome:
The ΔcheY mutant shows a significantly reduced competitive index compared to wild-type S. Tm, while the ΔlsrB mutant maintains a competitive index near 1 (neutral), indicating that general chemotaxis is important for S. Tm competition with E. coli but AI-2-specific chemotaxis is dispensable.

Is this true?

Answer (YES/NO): YES